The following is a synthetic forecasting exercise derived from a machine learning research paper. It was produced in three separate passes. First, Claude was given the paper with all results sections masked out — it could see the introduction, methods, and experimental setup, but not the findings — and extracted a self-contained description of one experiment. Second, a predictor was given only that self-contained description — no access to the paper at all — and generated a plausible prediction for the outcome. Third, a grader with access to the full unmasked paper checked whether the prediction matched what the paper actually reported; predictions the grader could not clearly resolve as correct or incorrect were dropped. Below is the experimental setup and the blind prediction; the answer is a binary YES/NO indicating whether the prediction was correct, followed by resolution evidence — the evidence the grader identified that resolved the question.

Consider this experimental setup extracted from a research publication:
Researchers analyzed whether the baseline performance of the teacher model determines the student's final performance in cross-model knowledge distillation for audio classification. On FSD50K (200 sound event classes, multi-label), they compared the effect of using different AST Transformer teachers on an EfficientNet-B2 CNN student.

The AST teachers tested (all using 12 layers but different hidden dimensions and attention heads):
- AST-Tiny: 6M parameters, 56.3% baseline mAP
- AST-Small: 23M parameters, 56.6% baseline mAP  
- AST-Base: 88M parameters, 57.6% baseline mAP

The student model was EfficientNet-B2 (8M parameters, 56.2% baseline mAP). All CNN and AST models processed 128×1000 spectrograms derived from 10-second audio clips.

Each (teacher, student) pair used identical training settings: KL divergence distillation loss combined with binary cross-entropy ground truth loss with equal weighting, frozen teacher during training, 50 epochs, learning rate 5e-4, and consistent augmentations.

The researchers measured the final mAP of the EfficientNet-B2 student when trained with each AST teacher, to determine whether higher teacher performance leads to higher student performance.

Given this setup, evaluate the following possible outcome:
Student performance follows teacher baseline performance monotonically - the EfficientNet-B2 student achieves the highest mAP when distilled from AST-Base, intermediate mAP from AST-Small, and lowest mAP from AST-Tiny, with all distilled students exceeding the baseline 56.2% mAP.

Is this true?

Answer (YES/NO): NO